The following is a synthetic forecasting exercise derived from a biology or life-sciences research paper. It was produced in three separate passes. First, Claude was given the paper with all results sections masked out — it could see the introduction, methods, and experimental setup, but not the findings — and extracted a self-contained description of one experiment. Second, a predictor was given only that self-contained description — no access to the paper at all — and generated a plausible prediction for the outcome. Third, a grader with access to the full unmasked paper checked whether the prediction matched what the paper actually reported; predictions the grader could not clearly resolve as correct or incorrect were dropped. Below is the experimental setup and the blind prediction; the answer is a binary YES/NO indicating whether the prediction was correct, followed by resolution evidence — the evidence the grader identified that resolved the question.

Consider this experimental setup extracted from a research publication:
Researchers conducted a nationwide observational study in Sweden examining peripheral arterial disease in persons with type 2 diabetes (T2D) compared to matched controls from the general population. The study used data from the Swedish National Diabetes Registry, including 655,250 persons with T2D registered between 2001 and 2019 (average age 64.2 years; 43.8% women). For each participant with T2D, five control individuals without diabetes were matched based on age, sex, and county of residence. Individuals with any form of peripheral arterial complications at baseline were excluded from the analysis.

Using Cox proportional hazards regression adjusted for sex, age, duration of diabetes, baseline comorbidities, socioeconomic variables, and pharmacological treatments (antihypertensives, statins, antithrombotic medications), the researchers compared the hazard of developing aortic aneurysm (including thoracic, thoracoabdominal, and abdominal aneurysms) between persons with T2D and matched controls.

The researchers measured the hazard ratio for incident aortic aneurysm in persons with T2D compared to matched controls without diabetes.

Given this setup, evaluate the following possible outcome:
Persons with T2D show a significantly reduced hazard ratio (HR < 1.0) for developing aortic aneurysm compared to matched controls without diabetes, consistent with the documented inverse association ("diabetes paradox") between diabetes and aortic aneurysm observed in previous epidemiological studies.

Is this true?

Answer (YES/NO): YES